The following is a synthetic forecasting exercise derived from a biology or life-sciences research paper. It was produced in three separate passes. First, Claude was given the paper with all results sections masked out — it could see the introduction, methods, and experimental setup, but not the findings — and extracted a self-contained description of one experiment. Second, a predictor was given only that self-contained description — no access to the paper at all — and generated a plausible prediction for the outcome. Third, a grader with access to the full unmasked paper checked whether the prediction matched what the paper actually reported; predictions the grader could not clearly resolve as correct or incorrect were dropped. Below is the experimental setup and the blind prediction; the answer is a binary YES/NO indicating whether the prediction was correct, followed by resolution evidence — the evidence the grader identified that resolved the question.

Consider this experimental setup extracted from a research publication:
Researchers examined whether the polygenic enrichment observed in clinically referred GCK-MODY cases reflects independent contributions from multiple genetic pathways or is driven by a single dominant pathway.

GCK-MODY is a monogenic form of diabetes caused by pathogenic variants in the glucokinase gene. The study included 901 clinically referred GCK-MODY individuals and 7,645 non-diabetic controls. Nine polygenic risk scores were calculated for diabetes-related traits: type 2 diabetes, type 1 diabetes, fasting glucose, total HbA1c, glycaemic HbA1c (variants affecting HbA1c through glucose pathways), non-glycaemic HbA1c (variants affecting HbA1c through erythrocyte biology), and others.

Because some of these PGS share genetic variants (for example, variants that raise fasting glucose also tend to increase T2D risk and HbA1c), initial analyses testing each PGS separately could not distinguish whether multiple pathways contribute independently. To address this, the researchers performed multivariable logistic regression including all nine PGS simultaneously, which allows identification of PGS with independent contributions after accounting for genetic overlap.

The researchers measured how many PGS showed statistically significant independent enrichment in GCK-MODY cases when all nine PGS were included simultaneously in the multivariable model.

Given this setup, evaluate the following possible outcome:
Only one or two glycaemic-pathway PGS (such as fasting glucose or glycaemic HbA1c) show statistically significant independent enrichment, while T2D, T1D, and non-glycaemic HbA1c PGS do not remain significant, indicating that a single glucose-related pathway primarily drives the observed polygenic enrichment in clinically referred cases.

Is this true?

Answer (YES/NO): NO